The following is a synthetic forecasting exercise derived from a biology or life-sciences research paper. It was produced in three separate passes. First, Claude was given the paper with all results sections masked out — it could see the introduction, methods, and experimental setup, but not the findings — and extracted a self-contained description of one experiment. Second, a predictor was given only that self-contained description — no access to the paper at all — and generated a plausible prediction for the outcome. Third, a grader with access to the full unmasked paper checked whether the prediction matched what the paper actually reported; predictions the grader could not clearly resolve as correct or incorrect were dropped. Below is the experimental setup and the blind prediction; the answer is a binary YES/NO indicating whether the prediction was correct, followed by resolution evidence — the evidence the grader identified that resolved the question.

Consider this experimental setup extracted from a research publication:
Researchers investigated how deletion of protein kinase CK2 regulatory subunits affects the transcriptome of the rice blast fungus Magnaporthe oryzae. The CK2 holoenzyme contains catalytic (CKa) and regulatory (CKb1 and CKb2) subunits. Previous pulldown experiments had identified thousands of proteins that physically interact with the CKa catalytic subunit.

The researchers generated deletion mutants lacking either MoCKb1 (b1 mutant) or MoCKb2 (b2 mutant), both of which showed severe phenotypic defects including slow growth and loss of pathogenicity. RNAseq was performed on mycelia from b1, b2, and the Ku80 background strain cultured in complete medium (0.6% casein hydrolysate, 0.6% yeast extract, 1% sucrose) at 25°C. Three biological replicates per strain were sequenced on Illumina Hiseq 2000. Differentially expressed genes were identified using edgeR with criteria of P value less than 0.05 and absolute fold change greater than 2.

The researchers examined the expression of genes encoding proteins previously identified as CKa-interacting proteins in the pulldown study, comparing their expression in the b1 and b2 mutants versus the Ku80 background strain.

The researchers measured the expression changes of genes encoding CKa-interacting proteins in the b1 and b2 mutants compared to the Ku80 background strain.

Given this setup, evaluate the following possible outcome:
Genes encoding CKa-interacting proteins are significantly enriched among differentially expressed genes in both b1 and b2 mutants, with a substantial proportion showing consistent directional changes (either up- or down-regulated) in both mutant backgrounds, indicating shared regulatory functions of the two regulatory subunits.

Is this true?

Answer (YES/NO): YES